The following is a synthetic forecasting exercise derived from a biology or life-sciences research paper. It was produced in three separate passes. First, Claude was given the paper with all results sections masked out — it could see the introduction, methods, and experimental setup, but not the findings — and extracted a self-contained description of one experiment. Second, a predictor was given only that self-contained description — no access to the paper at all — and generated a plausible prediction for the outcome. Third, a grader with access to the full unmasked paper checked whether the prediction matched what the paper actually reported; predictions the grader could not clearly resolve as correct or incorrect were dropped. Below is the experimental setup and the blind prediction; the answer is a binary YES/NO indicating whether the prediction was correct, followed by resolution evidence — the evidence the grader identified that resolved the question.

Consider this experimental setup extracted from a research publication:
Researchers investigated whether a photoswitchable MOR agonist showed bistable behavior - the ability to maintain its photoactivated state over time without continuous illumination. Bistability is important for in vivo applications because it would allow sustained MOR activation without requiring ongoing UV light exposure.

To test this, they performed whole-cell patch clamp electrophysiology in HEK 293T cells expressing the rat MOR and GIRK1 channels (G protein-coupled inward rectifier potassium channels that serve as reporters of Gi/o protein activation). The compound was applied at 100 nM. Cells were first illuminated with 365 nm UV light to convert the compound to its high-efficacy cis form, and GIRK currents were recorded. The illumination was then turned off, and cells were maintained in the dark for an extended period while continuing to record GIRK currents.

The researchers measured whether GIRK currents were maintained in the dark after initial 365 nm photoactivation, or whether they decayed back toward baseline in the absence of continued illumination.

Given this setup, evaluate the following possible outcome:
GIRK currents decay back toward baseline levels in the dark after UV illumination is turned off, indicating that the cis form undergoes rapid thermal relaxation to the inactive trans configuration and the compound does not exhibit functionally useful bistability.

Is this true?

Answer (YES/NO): NO